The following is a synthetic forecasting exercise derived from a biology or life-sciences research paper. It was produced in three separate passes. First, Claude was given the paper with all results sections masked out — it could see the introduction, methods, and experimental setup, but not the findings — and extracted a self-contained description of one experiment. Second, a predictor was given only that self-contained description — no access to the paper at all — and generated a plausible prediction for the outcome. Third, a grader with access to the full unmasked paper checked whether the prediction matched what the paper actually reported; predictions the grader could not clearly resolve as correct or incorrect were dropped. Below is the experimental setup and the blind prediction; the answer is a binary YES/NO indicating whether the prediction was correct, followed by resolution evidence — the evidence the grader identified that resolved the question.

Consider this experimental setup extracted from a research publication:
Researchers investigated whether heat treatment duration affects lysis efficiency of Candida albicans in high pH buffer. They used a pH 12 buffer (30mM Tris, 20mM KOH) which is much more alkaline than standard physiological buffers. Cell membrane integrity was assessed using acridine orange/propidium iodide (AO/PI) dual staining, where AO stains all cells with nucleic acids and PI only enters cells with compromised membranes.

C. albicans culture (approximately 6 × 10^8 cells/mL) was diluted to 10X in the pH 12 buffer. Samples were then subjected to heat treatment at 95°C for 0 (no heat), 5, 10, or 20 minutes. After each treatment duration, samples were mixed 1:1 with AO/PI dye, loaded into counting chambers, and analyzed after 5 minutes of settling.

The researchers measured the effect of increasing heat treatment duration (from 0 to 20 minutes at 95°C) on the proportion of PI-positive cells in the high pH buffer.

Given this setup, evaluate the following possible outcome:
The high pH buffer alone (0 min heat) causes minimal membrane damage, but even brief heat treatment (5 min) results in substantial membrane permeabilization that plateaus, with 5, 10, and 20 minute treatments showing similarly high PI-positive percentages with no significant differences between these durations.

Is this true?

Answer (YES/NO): NO